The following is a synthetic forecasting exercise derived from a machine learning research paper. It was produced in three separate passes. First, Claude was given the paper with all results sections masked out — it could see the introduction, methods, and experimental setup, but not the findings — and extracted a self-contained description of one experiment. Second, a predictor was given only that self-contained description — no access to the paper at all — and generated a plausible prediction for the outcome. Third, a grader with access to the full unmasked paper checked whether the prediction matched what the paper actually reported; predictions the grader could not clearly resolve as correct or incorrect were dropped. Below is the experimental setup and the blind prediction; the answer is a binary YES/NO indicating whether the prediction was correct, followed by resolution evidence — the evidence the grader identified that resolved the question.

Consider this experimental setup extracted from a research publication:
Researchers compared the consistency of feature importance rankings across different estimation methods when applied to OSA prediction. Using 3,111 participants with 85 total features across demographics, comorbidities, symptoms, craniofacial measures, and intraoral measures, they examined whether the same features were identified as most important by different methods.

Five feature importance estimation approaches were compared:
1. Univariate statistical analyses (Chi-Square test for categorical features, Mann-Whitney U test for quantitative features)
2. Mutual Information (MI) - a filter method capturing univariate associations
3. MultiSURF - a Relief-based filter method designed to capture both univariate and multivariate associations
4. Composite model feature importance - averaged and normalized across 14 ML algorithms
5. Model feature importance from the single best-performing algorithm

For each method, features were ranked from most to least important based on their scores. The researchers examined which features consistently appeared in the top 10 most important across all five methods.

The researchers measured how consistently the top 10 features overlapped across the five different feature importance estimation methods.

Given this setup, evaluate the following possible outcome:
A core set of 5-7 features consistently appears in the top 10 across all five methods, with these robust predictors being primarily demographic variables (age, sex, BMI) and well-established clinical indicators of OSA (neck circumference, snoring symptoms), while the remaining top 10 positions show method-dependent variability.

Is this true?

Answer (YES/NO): NO